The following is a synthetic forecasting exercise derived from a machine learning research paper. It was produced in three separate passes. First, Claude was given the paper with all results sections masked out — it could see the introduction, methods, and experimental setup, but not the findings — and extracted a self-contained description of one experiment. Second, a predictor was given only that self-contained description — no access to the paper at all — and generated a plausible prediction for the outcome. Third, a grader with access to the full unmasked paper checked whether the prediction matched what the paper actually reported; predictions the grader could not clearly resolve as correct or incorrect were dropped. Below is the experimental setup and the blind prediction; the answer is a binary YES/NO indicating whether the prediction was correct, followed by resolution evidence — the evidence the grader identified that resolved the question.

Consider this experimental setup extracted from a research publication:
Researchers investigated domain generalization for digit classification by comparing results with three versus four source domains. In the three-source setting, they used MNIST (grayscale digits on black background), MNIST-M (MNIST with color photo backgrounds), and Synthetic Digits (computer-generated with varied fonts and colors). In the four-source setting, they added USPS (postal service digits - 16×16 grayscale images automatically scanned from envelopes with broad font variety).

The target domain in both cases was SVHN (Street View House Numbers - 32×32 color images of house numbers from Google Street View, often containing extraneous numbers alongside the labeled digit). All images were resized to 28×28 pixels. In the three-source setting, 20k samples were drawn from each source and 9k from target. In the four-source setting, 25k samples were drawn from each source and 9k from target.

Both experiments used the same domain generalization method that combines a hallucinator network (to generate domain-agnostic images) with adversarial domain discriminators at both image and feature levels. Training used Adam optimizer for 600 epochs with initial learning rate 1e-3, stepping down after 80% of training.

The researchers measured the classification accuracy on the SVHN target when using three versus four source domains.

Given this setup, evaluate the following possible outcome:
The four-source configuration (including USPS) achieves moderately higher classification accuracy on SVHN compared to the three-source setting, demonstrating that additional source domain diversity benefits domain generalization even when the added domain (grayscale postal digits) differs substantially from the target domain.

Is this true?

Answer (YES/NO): NO